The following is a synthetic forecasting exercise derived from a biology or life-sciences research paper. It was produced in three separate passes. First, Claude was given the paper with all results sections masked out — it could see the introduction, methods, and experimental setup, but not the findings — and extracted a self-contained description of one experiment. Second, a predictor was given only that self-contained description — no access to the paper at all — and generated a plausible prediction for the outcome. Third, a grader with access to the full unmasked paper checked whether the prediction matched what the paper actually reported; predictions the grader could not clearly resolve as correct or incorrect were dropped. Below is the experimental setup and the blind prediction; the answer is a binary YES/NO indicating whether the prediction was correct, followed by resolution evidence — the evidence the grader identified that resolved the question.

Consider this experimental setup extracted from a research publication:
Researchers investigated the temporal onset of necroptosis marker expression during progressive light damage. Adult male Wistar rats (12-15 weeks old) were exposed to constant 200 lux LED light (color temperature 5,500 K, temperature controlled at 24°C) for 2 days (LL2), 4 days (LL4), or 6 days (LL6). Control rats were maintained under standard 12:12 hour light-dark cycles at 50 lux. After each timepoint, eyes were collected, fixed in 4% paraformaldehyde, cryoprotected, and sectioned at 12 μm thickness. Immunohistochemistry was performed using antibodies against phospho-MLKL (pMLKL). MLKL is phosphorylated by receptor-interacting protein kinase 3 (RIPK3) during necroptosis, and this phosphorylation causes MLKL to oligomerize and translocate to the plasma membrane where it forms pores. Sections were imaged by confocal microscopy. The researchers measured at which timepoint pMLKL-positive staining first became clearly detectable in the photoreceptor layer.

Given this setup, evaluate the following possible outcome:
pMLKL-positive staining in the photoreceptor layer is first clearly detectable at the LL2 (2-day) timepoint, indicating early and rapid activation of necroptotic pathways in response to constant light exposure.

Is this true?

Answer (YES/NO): YES